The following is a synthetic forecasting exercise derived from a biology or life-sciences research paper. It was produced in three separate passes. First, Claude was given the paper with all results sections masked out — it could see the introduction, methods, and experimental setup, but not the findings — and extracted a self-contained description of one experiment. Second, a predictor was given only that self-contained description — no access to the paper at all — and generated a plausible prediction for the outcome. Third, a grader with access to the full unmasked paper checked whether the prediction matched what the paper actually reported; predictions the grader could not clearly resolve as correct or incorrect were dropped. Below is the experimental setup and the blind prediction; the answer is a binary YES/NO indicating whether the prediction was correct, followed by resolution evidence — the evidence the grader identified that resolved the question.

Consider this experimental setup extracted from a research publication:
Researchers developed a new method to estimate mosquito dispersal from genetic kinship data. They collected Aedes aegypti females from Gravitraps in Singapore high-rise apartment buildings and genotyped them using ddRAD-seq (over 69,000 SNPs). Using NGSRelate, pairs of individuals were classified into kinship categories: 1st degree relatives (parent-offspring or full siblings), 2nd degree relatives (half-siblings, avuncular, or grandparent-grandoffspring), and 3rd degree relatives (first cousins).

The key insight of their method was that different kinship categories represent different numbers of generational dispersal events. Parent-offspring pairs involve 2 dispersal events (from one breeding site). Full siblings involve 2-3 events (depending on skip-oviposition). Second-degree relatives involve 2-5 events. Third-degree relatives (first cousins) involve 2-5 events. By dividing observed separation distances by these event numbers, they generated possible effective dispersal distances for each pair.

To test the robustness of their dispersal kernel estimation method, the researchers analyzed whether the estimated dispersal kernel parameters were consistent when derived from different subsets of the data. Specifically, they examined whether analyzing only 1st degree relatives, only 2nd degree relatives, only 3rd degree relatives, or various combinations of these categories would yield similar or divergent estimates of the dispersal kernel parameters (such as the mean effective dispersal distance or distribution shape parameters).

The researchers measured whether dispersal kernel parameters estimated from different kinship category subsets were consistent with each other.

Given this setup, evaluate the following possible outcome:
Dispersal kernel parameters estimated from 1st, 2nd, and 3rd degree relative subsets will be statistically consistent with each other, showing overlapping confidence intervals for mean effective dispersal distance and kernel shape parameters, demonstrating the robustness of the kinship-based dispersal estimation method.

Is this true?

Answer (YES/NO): YES